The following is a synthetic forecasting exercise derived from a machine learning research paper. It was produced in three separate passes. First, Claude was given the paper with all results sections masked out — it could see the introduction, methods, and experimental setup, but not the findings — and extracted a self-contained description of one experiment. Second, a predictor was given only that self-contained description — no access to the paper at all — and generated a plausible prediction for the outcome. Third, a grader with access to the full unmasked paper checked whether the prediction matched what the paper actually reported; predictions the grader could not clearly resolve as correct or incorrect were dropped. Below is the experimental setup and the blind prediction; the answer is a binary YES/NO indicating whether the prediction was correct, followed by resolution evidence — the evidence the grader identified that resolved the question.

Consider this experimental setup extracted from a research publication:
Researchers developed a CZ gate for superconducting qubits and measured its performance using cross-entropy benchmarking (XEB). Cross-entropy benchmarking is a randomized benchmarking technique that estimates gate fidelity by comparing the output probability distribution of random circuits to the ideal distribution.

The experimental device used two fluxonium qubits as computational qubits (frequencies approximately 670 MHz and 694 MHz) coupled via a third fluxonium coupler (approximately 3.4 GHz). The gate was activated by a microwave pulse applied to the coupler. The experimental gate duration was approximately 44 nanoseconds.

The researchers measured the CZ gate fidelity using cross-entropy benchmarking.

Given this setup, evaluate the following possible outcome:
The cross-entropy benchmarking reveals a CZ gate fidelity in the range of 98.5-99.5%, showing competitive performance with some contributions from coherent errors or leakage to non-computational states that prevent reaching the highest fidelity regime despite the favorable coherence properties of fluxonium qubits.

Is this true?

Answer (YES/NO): NO